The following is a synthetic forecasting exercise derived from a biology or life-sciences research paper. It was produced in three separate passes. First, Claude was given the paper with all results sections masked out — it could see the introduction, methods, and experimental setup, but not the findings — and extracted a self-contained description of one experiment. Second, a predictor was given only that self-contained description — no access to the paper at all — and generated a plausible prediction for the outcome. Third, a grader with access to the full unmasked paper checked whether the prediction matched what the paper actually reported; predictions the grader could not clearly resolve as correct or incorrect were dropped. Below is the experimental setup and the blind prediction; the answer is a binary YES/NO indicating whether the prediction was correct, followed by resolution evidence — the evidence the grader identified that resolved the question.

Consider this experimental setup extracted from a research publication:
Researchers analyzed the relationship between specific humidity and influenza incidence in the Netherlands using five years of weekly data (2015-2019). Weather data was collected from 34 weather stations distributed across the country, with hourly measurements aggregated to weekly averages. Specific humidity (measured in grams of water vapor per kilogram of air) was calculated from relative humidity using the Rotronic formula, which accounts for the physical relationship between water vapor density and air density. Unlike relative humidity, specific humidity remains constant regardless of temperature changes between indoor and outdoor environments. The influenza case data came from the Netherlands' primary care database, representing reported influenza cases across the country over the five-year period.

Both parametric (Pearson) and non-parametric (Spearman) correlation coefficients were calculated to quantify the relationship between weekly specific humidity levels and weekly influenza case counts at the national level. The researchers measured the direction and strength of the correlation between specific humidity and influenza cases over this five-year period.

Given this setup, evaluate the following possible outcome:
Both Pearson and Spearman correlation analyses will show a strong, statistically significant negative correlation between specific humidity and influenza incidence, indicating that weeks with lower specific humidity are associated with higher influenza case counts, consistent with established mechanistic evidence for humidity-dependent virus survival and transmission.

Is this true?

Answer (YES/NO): YES